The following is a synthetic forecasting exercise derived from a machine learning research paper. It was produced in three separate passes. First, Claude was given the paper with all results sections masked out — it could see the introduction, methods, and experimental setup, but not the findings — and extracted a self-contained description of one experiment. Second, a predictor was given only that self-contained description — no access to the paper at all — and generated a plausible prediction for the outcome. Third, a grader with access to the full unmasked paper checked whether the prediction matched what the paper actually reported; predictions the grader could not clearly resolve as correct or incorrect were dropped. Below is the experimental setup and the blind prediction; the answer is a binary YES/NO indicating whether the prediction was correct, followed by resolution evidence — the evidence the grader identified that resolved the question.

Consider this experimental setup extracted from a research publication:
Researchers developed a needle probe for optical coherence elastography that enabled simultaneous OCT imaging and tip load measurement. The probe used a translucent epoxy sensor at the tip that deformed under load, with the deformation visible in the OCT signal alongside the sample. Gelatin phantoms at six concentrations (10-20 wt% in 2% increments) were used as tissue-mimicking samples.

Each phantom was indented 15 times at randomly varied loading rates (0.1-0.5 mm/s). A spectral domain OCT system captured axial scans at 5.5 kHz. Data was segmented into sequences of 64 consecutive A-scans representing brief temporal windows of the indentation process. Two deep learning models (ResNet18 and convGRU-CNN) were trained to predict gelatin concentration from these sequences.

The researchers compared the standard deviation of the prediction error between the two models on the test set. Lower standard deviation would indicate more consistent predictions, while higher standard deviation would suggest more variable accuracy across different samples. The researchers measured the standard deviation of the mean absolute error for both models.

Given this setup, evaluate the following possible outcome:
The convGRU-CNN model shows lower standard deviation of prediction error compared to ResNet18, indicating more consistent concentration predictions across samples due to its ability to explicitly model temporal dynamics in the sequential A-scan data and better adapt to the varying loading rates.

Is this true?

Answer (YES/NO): YES